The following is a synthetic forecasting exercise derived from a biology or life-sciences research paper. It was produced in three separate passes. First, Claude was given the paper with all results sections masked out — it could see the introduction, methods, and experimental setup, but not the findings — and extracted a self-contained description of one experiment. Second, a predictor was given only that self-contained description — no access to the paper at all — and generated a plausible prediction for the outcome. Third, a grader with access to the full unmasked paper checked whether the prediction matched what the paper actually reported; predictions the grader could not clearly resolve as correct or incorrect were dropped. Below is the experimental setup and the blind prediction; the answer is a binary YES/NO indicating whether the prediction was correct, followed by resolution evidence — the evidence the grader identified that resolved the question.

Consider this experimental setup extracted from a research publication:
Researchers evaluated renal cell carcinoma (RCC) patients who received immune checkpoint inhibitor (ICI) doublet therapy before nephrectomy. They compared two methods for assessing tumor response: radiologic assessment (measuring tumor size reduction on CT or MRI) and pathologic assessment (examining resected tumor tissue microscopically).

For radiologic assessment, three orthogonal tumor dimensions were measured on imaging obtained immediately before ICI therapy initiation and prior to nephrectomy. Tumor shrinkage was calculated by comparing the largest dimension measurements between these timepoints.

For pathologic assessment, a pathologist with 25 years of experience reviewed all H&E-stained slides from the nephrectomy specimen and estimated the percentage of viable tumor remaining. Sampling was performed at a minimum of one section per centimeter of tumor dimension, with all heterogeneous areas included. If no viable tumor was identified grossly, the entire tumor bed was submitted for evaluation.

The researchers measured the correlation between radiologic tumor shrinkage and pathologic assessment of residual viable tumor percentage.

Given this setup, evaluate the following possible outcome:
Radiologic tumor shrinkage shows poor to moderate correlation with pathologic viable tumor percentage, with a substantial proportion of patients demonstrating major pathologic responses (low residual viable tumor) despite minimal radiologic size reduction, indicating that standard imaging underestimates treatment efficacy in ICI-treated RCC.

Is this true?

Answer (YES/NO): YES